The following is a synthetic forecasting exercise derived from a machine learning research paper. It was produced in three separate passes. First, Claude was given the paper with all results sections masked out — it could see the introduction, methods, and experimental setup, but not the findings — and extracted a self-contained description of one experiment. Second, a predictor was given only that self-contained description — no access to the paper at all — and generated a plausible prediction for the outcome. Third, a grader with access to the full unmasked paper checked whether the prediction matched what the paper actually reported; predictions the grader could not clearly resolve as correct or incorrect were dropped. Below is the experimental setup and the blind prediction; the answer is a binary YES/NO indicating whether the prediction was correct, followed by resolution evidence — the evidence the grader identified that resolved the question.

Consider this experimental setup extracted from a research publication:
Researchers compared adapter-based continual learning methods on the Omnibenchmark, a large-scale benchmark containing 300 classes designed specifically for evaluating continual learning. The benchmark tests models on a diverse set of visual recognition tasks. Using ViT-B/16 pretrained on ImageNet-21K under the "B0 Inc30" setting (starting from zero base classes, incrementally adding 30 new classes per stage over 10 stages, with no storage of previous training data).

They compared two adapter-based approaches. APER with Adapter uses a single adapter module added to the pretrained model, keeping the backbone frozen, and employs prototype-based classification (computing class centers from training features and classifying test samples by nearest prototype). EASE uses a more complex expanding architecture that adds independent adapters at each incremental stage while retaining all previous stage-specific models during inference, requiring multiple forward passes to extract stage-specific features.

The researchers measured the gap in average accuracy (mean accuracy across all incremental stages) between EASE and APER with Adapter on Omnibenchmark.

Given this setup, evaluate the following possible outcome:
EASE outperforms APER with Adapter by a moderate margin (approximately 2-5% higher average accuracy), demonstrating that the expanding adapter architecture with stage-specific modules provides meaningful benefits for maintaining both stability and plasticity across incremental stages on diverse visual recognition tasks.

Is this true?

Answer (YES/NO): NO